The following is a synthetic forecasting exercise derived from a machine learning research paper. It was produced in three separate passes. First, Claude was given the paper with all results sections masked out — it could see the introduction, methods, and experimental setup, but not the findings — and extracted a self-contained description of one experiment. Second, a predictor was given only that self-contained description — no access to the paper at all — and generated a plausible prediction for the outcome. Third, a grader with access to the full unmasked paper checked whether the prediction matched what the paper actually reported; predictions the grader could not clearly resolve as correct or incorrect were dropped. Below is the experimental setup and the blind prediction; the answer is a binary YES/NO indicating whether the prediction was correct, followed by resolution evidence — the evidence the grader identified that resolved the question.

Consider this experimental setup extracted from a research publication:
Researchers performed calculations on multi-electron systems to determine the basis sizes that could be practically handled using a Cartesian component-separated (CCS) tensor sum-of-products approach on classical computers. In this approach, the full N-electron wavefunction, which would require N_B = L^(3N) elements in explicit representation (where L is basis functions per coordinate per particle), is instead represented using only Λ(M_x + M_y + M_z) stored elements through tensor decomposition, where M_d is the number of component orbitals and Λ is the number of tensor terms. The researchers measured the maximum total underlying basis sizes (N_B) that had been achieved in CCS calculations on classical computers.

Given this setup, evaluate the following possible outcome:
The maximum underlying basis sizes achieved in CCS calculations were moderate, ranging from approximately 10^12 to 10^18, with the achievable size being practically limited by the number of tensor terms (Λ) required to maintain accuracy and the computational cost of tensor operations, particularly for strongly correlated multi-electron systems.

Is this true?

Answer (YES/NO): YES